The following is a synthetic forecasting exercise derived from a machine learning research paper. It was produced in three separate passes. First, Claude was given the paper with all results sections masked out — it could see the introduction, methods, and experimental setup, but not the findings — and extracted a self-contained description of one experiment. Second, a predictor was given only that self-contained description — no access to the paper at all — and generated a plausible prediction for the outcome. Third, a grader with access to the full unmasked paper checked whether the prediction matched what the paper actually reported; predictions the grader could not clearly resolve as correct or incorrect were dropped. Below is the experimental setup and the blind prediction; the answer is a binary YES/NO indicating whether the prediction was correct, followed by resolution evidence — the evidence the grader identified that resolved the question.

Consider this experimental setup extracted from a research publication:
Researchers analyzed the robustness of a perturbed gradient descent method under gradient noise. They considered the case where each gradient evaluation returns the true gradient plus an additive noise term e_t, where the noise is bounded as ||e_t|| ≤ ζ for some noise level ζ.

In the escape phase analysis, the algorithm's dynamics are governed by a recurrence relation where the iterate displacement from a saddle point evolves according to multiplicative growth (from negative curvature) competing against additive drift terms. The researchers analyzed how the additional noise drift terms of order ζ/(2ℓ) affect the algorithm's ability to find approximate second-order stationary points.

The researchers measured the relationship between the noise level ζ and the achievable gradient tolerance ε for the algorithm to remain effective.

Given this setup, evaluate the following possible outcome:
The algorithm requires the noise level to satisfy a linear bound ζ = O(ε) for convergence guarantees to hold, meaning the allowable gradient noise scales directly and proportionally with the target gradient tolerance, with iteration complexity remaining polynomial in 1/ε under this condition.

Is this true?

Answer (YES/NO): YES